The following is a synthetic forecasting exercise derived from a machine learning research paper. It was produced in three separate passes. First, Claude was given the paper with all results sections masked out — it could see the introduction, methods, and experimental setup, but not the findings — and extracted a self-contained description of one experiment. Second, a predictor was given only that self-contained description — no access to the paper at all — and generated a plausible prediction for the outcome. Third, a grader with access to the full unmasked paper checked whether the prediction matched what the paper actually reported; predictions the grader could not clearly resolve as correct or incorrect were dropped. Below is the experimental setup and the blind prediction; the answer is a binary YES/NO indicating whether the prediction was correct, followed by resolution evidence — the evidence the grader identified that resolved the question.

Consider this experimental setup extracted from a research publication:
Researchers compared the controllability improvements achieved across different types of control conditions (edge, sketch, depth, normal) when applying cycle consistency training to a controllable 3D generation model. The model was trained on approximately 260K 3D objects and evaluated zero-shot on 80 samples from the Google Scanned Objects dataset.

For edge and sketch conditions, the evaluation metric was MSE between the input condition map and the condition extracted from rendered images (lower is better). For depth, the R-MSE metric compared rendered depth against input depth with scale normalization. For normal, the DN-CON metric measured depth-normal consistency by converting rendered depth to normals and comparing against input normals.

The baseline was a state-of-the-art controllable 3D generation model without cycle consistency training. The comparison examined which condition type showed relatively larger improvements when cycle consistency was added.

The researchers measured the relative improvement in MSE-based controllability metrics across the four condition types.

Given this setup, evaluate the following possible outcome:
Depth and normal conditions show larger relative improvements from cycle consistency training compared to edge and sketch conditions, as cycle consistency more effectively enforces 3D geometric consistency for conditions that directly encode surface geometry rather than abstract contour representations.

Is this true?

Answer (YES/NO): YES